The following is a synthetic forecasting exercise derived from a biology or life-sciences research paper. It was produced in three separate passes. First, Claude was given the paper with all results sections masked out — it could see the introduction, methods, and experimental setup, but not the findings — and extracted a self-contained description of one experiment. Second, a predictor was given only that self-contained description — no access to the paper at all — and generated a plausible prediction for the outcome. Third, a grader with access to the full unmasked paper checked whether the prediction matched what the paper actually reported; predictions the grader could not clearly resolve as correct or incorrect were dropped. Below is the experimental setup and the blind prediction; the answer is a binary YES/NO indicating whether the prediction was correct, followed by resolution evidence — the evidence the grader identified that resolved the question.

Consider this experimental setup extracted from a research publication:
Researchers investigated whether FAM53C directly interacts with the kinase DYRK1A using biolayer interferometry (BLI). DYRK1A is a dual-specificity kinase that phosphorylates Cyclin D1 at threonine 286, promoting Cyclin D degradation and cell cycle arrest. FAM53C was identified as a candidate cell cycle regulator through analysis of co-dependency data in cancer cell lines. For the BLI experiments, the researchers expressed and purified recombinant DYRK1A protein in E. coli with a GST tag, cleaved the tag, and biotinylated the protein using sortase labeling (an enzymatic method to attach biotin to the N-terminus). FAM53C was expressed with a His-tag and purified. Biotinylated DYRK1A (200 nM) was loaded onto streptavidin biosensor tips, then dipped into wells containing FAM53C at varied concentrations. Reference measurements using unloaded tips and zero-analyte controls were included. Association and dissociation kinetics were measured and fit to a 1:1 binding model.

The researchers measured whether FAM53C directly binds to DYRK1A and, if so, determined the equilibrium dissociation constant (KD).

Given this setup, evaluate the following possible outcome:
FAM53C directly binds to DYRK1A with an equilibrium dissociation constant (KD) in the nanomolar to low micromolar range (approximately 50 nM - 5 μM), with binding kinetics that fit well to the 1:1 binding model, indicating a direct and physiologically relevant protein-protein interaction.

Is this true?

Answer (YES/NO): YES